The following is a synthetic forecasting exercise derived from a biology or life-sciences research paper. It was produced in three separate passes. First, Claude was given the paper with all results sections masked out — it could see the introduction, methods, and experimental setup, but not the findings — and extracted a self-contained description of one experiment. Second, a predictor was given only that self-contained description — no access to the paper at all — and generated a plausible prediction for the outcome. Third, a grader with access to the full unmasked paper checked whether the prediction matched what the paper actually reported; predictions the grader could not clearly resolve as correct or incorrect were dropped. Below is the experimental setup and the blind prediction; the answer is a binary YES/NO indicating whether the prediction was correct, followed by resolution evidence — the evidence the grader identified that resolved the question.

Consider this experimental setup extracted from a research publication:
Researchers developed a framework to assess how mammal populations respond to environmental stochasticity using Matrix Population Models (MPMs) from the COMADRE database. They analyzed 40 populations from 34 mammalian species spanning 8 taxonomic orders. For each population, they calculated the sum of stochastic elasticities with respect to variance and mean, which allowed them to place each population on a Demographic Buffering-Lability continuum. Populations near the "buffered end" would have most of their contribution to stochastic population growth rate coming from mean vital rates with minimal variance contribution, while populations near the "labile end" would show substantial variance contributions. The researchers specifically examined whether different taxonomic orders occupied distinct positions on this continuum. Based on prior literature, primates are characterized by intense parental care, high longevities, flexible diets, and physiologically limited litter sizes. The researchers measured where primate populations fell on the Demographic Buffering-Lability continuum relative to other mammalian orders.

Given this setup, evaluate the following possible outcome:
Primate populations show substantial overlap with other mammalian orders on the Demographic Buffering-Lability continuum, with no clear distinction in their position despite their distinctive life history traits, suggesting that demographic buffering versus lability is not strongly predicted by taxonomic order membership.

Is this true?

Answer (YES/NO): NO